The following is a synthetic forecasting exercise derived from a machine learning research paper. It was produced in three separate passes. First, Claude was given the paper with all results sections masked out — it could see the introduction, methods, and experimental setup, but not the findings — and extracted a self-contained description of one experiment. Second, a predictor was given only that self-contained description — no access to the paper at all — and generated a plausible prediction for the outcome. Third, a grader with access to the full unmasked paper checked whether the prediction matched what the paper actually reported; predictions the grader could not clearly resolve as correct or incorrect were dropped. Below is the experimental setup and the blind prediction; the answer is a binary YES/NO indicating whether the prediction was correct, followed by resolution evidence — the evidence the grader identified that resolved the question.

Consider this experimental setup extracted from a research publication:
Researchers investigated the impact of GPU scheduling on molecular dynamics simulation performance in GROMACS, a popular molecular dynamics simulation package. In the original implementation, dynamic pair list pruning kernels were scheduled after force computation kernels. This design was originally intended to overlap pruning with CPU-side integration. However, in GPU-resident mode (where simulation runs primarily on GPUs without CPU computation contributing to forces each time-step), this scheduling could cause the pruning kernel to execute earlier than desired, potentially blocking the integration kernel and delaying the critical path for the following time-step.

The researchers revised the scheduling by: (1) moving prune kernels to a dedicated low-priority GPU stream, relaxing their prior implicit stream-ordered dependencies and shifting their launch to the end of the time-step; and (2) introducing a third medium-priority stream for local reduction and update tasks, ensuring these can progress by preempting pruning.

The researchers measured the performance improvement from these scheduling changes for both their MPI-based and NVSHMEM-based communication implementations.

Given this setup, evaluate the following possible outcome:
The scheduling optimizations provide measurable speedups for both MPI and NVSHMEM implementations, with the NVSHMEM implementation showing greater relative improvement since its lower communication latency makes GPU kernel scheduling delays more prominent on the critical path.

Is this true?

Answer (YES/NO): YES